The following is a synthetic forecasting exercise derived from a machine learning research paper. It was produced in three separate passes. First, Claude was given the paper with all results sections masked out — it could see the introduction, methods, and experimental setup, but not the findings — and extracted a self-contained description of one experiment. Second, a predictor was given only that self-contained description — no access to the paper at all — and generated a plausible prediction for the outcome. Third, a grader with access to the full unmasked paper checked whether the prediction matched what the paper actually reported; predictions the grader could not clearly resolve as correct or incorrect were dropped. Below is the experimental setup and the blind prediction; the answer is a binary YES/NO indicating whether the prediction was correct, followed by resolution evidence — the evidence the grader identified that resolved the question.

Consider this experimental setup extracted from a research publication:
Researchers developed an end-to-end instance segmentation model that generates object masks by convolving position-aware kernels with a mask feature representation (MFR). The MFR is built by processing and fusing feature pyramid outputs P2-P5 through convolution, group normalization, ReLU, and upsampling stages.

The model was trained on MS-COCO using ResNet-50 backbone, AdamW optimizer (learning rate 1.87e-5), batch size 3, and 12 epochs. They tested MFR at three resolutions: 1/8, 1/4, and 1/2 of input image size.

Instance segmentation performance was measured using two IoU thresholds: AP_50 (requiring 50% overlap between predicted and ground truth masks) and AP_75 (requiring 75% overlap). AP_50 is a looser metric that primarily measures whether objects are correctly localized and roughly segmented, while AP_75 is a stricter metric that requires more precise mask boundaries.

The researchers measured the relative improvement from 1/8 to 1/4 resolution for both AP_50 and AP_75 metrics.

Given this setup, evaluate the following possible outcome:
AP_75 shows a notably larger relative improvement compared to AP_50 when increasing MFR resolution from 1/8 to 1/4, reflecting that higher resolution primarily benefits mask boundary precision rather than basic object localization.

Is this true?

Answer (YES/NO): YES